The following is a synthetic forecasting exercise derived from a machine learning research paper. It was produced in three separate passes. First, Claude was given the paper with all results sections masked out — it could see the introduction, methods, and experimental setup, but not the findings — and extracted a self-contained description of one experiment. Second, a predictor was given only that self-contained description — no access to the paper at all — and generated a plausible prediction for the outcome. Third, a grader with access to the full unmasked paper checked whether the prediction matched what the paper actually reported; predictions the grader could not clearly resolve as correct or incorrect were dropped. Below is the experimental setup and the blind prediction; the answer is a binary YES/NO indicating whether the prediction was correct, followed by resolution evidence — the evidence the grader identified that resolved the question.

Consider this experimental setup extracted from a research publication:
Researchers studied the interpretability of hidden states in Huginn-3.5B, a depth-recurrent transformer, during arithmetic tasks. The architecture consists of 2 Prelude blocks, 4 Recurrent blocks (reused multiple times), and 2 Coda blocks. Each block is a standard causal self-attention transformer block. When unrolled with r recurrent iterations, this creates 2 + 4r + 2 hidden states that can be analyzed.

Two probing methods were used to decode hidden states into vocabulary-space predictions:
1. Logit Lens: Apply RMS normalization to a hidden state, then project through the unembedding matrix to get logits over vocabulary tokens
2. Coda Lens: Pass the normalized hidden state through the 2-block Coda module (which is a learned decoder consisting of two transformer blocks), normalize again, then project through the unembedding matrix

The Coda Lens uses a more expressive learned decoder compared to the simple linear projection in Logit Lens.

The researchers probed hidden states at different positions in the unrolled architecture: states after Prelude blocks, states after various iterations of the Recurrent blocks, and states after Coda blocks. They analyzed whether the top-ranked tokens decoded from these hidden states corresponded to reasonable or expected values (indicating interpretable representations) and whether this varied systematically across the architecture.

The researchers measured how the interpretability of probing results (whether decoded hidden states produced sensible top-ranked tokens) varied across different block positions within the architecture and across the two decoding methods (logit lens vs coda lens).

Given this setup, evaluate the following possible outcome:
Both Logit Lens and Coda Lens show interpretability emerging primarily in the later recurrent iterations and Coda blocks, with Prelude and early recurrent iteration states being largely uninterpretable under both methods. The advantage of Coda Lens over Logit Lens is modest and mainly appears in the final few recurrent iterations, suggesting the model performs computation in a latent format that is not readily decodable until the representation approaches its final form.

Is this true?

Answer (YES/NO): NO